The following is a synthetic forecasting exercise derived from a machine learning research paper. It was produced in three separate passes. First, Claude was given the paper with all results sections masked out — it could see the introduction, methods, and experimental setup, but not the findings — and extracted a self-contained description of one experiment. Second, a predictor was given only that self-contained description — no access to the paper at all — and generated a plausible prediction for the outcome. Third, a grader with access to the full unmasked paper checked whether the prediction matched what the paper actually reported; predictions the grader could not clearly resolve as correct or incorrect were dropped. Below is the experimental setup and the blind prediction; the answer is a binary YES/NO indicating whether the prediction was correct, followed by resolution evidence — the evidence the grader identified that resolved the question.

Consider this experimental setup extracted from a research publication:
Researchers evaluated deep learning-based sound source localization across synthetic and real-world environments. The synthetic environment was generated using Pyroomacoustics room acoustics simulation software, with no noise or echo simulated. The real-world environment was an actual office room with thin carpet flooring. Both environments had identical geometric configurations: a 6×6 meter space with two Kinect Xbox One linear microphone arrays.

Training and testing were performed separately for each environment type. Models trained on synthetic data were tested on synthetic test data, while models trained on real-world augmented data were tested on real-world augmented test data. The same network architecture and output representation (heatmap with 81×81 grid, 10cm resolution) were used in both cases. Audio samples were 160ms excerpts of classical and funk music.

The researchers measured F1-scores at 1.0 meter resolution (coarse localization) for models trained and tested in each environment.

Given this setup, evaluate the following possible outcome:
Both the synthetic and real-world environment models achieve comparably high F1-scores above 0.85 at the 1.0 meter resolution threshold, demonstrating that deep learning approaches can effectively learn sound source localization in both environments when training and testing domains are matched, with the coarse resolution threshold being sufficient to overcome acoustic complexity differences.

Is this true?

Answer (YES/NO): NO